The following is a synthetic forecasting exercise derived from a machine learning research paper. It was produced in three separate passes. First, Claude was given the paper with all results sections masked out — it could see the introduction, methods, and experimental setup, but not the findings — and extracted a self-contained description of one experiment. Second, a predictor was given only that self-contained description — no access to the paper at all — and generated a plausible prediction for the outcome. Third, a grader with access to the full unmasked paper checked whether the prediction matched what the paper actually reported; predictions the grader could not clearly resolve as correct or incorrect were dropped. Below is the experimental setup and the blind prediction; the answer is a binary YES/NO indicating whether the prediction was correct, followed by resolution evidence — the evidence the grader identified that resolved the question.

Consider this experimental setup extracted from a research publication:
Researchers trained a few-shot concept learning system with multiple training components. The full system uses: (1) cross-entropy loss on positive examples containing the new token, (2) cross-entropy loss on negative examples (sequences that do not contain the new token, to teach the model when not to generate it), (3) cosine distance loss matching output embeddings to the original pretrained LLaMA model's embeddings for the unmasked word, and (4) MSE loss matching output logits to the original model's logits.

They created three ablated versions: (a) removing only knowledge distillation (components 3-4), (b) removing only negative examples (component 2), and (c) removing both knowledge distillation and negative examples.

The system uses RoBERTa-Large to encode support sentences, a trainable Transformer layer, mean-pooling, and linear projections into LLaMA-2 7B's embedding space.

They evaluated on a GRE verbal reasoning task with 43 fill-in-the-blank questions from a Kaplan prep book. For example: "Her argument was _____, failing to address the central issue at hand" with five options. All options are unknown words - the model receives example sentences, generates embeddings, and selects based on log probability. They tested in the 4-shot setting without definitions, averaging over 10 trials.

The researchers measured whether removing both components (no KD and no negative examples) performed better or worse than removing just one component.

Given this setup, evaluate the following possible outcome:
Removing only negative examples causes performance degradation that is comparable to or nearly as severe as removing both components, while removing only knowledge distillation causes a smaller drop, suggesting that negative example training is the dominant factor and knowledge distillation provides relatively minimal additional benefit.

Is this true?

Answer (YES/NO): NO